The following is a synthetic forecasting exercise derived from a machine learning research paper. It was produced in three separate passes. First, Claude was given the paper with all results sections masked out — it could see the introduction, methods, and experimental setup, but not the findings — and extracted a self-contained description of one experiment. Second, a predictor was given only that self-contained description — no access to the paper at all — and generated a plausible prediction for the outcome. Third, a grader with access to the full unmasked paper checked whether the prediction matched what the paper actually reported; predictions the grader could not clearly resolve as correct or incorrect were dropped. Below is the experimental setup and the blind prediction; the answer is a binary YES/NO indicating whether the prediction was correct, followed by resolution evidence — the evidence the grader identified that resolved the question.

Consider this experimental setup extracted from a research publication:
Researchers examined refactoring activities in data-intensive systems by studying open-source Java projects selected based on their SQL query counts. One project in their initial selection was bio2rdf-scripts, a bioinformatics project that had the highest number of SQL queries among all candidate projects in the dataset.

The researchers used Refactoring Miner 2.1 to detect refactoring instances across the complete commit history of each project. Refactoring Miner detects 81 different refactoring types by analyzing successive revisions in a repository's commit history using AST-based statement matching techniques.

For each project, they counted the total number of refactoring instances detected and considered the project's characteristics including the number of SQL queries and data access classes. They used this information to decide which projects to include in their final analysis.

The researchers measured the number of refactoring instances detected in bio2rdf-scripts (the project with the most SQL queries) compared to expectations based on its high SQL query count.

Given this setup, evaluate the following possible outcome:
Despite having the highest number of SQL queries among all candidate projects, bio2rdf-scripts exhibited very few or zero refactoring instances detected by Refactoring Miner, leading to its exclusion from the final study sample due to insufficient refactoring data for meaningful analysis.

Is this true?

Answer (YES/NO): YES